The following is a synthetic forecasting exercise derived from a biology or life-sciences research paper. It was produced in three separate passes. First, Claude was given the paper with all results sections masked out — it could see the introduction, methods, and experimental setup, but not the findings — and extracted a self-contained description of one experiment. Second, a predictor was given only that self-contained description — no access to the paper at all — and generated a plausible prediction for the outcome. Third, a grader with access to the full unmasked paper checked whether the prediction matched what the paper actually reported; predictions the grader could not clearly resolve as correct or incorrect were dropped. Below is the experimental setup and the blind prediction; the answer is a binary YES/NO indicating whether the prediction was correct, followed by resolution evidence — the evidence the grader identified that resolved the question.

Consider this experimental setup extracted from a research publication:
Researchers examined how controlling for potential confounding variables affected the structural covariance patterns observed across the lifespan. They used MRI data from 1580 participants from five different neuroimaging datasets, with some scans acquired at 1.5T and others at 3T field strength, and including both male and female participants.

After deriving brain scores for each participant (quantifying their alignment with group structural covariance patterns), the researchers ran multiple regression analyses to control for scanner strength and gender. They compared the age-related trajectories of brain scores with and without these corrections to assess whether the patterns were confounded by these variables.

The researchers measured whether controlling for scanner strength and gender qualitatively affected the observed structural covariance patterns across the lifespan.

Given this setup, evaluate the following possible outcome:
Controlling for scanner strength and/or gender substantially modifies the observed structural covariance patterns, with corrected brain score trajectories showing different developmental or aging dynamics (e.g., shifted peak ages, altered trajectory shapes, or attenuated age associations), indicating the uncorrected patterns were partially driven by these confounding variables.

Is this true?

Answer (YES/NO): NO